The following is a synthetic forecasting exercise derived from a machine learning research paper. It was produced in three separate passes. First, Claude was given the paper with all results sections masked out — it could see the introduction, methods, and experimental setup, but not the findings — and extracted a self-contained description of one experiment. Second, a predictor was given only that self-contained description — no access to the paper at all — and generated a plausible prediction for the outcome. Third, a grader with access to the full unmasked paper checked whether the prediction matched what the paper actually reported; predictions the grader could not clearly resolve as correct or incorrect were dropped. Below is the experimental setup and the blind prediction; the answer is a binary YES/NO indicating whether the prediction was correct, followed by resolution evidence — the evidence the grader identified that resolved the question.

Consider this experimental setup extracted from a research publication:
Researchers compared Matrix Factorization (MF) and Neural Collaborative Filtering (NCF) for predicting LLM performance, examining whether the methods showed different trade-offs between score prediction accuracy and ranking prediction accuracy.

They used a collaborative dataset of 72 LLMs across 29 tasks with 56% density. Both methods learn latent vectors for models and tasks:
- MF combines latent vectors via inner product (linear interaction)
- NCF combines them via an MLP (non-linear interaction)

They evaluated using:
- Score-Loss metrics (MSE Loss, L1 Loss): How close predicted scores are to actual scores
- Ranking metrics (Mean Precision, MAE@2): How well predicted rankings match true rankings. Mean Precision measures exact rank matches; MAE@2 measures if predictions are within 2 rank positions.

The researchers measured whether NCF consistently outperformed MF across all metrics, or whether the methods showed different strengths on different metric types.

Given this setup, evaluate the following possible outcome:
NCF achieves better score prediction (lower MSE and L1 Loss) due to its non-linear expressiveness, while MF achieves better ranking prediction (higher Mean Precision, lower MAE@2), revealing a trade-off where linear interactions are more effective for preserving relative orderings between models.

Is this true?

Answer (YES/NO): NO